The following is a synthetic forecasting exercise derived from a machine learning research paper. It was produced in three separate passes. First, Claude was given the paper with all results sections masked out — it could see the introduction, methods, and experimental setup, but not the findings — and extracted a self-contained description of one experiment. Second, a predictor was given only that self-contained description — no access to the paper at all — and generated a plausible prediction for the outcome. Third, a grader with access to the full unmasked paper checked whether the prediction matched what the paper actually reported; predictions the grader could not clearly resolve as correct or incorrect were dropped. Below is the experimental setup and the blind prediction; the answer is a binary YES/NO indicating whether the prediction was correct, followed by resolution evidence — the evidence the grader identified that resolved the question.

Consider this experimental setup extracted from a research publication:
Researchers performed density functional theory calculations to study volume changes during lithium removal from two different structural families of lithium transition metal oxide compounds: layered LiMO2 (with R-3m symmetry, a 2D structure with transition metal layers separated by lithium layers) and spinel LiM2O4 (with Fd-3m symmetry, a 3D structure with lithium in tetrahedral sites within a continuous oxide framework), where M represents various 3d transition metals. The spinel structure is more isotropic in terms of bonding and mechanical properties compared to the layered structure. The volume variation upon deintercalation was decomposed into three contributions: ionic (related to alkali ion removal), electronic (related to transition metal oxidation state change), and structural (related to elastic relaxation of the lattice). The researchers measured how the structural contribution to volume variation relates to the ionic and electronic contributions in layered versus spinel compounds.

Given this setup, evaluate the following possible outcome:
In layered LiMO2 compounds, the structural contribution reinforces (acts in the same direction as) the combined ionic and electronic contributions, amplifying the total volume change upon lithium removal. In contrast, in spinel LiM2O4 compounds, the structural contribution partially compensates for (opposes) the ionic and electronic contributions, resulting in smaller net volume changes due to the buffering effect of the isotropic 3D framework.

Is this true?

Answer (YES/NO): NO